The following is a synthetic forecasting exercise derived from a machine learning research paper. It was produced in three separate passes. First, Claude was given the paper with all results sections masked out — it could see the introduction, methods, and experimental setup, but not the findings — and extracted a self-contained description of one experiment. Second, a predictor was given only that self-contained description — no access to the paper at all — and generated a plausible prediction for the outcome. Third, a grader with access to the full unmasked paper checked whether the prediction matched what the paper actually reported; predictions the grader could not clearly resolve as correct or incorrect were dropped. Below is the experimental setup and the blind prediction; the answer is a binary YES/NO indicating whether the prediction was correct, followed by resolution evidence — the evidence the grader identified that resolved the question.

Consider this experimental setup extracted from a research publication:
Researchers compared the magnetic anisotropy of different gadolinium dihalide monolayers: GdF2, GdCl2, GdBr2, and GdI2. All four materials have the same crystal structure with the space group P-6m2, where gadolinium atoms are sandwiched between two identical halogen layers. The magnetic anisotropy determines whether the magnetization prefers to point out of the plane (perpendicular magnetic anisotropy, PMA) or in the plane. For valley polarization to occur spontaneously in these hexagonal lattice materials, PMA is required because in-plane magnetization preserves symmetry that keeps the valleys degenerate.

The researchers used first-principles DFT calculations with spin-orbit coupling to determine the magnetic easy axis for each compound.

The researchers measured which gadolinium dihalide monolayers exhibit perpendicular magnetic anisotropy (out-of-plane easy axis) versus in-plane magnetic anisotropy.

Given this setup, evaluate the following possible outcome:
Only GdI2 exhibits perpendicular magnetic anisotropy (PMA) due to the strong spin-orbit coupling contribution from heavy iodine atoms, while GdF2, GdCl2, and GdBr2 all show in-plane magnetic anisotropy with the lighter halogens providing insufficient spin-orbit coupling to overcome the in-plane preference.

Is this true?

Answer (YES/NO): NO